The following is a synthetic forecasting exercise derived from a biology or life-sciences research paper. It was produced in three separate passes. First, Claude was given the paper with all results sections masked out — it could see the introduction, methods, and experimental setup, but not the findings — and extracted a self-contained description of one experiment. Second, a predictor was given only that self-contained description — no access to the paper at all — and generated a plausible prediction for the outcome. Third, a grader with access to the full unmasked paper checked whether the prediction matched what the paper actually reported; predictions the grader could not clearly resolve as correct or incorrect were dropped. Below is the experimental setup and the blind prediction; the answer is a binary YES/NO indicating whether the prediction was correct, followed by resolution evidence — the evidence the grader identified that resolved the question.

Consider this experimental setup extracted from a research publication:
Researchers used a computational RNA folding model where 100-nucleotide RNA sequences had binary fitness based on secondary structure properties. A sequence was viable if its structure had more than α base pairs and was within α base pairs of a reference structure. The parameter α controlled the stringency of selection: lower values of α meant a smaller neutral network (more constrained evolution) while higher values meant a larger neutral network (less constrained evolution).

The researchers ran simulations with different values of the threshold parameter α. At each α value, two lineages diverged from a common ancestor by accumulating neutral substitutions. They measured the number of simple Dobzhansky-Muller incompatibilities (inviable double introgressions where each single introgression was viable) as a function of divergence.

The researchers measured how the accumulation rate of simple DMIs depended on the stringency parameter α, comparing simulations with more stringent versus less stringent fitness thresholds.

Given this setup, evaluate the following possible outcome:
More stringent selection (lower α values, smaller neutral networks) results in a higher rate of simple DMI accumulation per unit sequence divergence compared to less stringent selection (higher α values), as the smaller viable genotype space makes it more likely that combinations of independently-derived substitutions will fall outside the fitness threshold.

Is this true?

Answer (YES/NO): NO